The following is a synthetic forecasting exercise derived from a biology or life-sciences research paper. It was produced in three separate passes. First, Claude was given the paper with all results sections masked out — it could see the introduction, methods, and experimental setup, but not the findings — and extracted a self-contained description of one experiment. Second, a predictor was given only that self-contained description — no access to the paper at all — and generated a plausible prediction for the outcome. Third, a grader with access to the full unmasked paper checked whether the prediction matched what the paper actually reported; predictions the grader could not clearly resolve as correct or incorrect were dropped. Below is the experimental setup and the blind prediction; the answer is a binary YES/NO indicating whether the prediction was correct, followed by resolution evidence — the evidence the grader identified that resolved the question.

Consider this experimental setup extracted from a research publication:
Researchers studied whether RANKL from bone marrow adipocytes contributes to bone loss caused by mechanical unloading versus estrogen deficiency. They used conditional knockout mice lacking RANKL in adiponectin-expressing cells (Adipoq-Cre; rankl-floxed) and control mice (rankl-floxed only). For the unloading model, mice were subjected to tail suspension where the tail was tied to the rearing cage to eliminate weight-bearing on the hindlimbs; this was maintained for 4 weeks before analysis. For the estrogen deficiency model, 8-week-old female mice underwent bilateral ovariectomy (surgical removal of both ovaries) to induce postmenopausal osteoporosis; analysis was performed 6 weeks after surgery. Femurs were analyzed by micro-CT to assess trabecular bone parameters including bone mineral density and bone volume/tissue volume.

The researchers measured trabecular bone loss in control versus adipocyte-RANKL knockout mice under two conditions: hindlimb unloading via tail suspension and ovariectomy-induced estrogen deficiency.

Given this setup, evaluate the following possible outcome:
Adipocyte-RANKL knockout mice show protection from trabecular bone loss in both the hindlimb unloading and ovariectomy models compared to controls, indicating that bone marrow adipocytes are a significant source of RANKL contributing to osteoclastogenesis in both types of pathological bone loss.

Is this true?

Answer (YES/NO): NO